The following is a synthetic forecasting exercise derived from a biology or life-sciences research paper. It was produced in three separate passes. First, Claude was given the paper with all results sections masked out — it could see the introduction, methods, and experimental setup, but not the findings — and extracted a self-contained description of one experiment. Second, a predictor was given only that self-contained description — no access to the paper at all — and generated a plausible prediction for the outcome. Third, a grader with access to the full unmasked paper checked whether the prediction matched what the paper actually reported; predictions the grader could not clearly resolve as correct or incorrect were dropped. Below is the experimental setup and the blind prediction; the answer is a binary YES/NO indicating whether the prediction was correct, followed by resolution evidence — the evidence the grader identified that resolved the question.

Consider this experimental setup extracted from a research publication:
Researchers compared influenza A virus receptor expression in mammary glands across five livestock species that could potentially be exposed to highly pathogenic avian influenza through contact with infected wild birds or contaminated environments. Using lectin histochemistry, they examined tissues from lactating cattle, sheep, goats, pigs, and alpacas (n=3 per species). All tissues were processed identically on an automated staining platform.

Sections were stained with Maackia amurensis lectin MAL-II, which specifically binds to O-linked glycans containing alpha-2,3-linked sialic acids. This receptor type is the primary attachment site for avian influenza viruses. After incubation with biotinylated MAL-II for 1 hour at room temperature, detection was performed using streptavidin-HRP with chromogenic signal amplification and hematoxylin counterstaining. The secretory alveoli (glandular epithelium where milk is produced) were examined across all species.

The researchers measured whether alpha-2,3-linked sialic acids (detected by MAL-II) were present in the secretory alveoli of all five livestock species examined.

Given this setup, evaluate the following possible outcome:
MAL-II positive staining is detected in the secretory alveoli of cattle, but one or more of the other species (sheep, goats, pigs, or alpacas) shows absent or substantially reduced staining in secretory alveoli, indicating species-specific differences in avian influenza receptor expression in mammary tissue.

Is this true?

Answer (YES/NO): NO